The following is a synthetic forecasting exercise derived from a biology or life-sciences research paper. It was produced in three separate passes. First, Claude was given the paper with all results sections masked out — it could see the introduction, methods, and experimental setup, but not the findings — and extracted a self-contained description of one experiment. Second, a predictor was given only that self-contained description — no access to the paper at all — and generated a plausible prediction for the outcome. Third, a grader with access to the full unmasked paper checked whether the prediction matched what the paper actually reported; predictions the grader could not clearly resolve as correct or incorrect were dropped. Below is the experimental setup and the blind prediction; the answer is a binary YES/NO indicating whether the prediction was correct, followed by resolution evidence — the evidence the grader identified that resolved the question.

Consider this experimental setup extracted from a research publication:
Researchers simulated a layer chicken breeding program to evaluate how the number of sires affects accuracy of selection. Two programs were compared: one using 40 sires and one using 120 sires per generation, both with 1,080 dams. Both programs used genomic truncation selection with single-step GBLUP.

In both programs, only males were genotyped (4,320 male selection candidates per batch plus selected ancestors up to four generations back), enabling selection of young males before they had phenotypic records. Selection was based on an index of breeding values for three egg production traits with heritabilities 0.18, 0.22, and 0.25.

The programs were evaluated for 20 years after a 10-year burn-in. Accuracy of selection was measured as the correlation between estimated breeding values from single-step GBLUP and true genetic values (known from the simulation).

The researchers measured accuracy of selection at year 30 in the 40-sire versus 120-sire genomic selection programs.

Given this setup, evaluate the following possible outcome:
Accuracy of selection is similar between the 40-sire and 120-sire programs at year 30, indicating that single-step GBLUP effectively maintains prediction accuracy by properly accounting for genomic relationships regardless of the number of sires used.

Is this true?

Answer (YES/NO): YES